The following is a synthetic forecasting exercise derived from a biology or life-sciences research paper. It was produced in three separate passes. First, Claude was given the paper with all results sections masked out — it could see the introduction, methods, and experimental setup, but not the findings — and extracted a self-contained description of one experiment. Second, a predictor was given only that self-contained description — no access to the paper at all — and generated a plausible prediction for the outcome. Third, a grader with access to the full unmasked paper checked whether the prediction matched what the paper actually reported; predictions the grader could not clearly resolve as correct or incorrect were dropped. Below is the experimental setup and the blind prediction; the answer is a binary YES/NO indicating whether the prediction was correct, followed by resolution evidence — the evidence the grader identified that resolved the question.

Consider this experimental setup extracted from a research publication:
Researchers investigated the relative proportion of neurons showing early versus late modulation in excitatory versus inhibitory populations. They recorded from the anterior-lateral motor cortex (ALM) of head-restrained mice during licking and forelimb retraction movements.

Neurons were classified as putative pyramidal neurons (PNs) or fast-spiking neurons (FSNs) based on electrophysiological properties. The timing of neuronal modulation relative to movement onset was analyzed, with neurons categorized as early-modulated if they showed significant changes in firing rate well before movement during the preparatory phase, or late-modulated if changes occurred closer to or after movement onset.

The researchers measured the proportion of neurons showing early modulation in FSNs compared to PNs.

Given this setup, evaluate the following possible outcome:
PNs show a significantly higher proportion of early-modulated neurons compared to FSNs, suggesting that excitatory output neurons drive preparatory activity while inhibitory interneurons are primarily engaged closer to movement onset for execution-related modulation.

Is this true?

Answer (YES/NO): NO